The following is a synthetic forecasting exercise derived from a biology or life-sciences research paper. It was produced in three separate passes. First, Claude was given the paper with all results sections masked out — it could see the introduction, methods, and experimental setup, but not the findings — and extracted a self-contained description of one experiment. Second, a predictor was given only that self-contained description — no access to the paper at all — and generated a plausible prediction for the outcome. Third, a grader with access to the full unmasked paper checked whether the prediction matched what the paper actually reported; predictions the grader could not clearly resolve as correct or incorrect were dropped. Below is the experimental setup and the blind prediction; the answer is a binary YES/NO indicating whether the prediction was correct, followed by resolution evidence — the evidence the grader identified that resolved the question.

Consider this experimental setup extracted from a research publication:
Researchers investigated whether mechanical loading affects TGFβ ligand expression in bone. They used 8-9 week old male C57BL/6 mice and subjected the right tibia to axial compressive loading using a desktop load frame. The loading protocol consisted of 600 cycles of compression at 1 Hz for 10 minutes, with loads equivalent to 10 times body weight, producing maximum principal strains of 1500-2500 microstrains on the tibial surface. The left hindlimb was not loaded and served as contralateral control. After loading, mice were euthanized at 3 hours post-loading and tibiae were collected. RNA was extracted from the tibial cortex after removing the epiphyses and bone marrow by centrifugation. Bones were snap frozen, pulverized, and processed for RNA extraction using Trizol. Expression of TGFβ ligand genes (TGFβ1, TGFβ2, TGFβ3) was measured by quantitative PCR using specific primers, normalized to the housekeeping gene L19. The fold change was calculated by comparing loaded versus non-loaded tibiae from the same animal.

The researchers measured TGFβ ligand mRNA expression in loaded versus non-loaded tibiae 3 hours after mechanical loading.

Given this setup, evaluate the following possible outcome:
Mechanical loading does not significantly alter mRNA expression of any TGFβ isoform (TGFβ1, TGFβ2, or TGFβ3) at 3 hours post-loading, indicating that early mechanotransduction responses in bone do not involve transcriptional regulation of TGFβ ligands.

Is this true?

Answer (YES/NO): YES